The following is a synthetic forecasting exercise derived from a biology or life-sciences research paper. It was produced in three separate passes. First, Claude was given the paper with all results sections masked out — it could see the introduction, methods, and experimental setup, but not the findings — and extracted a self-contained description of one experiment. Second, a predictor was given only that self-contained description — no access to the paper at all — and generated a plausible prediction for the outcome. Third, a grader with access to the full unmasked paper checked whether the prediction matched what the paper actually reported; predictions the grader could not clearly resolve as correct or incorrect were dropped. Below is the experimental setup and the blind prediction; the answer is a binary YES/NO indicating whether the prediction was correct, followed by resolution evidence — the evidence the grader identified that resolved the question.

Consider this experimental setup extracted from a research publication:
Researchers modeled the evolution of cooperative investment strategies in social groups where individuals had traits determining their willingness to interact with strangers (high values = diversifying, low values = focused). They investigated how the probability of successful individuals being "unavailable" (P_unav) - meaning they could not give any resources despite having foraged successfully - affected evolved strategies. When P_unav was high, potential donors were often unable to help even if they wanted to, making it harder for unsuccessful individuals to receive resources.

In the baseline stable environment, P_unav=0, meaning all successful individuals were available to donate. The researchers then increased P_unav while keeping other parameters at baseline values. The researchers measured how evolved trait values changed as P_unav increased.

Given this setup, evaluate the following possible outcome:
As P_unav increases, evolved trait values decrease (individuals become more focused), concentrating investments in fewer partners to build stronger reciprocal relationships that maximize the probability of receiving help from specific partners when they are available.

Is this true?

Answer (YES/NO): YES